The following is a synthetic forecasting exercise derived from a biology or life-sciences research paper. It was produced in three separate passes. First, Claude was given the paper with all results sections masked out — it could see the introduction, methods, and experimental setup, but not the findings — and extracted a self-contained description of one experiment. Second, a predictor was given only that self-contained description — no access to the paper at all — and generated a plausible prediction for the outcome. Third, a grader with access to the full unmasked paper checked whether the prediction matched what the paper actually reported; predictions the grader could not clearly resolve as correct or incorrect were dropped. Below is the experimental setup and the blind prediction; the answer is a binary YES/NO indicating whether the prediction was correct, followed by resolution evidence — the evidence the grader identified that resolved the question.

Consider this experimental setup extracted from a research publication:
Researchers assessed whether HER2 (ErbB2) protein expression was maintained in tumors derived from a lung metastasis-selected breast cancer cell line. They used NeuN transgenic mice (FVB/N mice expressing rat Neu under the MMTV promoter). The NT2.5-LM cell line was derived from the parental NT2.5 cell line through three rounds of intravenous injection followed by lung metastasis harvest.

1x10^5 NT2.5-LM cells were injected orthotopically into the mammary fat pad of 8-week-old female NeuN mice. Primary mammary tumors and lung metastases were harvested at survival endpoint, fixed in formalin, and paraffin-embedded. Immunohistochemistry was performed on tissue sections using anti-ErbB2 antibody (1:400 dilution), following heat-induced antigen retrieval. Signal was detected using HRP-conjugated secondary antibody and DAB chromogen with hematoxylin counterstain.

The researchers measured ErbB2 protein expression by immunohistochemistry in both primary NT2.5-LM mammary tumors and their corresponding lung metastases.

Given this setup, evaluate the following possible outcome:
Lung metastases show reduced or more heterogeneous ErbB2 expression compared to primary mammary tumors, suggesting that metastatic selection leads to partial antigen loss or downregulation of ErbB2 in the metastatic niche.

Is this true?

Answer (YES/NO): NO